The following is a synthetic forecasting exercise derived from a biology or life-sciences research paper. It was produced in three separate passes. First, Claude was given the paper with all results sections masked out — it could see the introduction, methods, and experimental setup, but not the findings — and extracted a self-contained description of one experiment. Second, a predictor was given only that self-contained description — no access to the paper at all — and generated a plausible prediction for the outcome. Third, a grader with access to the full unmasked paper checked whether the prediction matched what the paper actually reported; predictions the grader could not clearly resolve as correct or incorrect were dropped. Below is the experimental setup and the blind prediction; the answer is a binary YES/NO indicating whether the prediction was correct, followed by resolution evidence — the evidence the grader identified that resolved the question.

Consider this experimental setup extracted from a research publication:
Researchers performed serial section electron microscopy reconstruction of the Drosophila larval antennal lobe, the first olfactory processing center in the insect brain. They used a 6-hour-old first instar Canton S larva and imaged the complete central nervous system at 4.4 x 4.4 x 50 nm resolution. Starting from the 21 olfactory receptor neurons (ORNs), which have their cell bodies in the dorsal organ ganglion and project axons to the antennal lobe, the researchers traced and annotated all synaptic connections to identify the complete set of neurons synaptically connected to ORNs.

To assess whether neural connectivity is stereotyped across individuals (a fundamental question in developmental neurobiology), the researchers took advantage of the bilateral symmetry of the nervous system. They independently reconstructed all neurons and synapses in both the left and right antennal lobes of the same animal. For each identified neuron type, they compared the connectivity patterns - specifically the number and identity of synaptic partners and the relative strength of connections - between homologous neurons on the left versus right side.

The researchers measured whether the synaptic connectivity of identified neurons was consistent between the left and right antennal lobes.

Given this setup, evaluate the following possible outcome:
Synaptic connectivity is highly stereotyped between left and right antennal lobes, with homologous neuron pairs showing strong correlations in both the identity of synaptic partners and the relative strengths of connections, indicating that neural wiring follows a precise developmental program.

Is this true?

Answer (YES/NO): YES